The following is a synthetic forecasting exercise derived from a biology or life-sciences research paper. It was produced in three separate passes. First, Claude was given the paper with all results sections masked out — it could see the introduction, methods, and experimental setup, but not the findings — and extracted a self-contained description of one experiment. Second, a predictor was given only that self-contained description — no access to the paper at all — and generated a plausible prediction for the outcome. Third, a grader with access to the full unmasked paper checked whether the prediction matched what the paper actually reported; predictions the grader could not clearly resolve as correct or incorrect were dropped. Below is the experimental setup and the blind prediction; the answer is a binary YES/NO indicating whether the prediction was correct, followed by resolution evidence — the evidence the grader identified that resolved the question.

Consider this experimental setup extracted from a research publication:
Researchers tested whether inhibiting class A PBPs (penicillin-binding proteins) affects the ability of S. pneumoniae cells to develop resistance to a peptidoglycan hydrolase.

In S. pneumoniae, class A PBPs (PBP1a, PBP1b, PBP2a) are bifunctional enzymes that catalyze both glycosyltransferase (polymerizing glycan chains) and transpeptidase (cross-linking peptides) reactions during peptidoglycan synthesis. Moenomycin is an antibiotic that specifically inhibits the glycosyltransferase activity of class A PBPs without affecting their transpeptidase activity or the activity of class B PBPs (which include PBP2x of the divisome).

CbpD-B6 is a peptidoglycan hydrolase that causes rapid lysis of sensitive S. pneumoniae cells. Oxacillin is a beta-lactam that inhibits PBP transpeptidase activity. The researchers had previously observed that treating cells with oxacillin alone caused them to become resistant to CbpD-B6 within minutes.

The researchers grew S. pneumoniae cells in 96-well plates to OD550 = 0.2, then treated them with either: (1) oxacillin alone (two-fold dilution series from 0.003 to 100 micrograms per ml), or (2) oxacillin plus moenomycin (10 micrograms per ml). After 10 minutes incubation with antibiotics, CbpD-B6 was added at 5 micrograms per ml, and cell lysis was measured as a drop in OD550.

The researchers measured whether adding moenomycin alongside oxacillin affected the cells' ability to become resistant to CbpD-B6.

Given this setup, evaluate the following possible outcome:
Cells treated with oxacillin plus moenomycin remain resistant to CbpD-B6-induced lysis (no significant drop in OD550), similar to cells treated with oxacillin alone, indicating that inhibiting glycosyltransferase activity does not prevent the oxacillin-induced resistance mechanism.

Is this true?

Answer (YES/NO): NO